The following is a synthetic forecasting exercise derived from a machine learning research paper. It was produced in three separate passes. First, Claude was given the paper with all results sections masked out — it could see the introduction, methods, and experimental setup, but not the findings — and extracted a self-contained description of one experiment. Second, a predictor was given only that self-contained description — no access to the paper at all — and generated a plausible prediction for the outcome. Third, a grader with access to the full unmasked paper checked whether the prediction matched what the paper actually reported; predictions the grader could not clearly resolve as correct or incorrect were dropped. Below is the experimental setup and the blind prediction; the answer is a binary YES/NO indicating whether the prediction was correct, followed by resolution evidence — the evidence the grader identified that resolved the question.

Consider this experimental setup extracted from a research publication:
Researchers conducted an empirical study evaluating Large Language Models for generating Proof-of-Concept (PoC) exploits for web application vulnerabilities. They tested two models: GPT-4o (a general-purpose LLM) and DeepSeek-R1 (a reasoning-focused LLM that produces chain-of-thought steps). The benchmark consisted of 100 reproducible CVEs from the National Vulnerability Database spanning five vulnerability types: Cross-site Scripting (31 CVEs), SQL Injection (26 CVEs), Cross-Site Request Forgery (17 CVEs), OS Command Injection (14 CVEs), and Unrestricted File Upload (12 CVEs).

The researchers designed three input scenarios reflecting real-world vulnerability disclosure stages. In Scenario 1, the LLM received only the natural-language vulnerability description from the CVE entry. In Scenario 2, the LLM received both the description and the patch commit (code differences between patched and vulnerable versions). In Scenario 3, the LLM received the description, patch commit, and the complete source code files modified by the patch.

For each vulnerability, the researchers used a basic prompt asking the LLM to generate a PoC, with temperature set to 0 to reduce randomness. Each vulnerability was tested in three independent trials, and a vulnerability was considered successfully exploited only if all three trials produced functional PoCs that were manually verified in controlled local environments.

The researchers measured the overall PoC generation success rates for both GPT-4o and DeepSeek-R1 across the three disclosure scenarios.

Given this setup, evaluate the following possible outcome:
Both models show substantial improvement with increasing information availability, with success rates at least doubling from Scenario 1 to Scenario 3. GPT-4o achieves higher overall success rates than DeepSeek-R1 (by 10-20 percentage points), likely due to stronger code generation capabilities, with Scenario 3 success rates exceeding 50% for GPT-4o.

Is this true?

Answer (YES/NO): NO